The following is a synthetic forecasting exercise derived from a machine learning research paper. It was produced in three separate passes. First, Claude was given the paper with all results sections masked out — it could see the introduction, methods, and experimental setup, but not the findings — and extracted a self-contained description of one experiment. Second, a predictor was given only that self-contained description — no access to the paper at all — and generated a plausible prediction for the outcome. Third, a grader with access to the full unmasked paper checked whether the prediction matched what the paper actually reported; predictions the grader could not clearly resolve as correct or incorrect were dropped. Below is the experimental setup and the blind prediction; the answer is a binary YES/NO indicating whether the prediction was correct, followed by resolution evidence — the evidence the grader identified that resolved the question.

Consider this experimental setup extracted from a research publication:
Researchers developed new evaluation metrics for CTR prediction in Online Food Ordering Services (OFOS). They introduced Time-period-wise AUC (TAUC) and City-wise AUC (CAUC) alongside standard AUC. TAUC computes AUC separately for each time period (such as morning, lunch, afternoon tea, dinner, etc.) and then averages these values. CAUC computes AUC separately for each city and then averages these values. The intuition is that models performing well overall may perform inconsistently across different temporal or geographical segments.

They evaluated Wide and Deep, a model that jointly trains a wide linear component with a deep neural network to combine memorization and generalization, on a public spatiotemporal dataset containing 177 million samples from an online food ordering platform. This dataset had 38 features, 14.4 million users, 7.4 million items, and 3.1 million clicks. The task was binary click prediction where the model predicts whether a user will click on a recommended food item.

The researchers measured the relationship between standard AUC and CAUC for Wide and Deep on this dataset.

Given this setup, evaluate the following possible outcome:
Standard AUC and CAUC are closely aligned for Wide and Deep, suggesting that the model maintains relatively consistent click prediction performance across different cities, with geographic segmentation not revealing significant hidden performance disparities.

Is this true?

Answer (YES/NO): NO